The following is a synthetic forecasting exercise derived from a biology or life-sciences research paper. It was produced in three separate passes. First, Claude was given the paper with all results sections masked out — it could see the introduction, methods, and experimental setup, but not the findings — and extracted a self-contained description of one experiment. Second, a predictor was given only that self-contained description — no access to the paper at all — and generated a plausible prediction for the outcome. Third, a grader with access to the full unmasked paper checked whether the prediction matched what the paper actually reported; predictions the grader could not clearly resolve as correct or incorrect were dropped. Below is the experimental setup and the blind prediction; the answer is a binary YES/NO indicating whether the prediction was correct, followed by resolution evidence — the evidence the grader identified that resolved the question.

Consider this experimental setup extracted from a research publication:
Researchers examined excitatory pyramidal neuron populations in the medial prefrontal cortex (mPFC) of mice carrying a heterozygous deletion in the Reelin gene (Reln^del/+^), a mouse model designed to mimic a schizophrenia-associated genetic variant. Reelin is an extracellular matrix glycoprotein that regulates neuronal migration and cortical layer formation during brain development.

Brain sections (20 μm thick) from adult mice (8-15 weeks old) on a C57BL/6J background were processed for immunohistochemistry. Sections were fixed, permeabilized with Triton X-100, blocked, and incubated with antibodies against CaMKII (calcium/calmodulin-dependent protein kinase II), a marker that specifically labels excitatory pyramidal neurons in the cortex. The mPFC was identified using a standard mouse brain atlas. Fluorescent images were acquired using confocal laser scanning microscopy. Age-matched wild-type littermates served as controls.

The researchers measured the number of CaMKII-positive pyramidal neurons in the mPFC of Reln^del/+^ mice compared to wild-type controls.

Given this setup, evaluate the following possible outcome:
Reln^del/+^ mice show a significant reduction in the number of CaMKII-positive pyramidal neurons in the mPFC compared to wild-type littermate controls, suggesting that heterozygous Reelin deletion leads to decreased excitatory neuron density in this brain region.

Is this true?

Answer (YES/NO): YES